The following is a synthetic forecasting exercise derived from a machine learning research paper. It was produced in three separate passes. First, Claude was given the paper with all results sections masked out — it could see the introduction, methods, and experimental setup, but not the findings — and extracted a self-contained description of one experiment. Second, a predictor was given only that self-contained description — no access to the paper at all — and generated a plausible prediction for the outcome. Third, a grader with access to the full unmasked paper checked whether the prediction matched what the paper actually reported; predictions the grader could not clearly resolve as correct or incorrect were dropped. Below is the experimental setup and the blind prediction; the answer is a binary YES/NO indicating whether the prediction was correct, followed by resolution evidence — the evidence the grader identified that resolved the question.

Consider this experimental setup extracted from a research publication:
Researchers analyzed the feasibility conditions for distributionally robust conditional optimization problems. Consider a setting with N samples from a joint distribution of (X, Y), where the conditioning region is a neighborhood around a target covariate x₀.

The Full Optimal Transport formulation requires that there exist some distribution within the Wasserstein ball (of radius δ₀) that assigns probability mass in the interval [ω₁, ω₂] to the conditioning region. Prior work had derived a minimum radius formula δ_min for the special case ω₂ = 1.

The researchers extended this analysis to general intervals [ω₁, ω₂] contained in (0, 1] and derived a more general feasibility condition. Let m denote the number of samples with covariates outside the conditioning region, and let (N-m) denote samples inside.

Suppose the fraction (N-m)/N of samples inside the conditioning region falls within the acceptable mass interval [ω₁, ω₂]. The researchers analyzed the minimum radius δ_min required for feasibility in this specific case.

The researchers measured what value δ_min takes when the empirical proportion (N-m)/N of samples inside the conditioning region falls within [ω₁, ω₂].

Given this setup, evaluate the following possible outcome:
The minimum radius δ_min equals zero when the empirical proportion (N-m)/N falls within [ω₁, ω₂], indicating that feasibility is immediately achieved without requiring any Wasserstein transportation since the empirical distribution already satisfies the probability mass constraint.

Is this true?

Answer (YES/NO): YES